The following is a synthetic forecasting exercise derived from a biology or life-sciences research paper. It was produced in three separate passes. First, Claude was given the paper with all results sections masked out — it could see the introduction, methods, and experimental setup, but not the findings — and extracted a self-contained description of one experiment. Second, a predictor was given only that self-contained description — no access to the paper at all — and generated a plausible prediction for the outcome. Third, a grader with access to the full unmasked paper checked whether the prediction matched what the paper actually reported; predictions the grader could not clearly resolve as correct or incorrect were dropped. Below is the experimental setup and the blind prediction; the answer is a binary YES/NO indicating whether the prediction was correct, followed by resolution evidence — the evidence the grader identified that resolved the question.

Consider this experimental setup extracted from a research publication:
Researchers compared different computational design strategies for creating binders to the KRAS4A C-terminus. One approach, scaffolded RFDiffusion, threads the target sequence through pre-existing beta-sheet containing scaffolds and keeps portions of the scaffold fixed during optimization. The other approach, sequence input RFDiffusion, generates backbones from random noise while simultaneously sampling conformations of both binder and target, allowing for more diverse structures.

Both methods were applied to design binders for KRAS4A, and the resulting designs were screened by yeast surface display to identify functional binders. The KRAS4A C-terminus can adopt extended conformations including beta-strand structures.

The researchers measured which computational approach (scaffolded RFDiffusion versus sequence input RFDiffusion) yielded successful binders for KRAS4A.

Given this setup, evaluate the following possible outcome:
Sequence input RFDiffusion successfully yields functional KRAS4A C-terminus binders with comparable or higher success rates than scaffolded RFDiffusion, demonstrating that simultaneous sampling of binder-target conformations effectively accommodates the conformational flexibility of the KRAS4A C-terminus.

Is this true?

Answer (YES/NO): NO